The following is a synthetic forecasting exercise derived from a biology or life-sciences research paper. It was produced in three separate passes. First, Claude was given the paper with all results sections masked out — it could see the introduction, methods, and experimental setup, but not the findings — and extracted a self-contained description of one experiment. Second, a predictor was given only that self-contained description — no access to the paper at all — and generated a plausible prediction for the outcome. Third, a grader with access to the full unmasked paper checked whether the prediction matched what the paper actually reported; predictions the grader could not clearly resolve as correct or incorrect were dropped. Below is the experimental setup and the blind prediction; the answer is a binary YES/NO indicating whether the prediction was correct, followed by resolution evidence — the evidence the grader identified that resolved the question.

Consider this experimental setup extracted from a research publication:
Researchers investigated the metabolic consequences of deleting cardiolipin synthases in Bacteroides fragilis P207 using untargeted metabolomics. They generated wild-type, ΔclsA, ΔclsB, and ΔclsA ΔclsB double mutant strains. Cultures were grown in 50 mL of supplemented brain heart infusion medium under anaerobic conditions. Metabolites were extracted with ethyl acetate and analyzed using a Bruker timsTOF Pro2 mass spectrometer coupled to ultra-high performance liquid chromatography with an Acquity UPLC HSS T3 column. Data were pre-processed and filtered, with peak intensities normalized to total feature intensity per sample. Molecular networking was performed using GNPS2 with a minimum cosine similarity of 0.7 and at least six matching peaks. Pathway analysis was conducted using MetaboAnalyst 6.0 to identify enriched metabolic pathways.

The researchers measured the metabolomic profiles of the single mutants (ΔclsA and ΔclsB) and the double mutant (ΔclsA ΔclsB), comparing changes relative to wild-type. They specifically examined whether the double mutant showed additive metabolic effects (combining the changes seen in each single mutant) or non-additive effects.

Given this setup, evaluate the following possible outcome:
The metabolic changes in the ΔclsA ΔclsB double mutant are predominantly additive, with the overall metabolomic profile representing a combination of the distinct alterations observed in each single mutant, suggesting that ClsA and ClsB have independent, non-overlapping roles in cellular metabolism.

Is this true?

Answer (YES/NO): NO